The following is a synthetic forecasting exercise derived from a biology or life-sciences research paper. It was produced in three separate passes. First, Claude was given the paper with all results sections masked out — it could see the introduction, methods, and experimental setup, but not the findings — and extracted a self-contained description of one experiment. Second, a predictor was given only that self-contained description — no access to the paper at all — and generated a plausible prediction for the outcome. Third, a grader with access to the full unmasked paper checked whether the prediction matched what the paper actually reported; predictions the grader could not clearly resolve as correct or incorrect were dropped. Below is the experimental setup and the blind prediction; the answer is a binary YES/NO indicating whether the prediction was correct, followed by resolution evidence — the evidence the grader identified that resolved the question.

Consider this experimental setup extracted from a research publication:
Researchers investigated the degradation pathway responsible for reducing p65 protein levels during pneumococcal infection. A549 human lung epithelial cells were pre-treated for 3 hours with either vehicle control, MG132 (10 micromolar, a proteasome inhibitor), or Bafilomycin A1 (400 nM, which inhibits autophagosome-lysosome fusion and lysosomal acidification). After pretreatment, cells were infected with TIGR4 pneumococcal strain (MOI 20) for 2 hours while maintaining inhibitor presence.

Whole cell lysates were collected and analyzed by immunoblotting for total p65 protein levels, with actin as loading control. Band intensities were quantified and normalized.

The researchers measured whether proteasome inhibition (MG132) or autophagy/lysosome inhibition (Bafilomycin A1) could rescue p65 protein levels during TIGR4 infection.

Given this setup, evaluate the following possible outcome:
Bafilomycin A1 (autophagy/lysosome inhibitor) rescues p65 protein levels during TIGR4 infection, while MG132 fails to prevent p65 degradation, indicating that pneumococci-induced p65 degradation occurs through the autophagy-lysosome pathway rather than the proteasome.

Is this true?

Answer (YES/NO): YES